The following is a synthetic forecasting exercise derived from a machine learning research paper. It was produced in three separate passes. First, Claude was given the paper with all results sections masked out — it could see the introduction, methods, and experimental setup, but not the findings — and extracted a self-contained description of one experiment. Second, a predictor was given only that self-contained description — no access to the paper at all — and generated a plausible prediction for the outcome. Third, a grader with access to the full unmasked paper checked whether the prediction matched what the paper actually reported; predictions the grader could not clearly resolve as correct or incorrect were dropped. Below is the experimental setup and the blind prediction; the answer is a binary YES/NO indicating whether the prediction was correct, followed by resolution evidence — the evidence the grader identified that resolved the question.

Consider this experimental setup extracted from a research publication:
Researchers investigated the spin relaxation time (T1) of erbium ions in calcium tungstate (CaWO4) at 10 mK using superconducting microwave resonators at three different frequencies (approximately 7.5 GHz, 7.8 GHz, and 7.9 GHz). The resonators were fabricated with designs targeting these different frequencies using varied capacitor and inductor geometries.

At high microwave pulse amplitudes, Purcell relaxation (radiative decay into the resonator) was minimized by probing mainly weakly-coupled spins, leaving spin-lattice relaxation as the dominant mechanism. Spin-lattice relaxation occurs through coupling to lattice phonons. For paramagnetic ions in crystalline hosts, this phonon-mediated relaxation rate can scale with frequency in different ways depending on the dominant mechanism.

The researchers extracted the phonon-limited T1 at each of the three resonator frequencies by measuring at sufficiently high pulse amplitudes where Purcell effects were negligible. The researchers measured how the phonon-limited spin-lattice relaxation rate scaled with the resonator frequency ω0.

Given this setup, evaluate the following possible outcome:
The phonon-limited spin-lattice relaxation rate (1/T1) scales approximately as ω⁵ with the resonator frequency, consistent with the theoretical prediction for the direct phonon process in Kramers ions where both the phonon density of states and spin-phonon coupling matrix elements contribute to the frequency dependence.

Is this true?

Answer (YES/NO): YES